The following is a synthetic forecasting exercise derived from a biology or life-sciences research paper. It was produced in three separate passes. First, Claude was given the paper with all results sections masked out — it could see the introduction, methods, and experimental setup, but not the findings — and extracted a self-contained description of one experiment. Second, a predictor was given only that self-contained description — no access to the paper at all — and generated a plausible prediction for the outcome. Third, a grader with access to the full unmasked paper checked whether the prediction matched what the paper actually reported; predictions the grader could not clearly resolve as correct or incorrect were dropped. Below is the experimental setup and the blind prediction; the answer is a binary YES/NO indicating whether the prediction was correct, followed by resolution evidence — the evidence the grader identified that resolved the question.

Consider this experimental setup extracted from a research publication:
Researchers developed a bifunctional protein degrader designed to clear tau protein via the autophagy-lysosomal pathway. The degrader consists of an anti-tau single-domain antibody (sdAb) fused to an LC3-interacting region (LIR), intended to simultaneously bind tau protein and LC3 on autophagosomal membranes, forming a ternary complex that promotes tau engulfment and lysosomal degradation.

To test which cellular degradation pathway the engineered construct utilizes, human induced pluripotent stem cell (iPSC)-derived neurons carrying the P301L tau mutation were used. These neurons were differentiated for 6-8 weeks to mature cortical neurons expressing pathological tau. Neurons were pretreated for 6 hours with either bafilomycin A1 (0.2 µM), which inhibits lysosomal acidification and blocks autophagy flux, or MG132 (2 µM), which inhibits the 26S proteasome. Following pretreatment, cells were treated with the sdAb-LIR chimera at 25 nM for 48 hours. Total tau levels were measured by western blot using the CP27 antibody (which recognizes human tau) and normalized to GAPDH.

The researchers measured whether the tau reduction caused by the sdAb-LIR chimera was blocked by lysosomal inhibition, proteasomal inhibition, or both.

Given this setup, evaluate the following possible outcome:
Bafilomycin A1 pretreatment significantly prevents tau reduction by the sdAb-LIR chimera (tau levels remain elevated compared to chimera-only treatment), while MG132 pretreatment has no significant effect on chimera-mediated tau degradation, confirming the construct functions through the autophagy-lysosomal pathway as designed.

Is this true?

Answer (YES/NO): YES